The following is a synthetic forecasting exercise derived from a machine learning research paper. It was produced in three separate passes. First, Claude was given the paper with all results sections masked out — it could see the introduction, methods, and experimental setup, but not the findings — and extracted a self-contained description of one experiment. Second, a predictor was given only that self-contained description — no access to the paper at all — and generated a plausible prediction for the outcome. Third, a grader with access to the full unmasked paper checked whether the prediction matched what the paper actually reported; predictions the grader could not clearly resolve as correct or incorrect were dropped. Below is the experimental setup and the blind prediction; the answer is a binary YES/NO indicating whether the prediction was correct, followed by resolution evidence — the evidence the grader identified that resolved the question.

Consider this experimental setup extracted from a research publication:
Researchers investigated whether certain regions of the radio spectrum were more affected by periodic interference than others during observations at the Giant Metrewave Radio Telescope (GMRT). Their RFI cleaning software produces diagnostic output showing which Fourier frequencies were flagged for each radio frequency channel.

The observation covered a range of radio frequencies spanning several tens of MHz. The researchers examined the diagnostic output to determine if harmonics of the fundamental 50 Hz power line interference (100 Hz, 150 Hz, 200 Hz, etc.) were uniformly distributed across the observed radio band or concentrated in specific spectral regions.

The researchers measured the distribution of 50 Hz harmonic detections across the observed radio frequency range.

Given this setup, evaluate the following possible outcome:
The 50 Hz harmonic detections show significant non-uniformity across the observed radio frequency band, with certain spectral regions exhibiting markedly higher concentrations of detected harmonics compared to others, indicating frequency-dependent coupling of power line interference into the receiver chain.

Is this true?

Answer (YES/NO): YES